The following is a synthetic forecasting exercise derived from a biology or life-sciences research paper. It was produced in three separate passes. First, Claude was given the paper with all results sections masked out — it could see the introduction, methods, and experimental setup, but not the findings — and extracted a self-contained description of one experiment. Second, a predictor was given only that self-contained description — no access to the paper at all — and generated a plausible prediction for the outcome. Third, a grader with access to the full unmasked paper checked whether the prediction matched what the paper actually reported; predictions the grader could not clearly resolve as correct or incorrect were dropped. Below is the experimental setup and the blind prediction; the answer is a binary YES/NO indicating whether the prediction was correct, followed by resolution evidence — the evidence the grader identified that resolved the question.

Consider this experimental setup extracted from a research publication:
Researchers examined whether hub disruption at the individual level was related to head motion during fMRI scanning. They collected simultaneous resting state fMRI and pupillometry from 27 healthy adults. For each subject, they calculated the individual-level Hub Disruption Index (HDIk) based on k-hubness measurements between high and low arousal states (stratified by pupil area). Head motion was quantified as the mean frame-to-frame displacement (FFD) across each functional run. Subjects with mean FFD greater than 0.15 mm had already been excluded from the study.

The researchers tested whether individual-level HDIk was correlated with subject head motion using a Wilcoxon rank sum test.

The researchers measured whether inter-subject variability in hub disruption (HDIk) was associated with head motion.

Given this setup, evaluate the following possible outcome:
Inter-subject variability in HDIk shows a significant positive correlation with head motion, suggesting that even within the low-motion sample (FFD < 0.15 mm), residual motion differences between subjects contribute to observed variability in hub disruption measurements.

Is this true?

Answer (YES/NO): NO